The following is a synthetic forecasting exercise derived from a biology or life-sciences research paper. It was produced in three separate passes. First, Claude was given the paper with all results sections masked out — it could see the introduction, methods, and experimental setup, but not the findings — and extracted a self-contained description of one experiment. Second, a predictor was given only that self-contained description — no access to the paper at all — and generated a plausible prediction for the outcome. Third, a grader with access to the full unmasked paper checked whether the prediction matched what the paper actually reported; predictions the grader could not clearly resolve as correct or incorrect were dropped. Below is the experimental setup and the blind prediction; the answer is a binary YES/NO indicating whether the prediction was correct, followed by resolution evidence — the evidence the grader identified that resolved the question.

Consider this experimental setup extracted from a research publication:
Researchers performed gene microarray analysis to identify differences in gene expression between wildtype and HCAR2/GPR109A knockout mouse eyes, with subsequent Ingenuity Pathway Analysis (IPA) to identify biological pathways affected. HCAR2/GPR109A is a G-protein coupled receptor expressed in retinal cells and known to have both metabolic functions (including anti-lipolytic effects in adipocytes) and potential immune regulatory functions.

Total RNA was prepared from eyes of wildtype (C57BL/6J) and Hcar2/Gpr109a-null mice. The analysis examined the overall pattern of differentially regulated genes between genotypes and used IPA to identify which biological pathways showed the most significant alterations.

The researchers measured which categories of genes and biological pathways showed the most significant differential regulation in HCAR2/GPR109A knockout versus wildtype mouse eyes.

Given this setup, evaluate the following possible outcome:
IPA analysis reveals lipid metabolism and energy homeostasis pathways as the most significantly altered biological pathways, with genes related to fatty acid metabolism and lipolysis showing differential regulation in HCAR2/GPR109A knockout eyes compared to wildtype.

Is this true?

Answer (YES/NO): NO